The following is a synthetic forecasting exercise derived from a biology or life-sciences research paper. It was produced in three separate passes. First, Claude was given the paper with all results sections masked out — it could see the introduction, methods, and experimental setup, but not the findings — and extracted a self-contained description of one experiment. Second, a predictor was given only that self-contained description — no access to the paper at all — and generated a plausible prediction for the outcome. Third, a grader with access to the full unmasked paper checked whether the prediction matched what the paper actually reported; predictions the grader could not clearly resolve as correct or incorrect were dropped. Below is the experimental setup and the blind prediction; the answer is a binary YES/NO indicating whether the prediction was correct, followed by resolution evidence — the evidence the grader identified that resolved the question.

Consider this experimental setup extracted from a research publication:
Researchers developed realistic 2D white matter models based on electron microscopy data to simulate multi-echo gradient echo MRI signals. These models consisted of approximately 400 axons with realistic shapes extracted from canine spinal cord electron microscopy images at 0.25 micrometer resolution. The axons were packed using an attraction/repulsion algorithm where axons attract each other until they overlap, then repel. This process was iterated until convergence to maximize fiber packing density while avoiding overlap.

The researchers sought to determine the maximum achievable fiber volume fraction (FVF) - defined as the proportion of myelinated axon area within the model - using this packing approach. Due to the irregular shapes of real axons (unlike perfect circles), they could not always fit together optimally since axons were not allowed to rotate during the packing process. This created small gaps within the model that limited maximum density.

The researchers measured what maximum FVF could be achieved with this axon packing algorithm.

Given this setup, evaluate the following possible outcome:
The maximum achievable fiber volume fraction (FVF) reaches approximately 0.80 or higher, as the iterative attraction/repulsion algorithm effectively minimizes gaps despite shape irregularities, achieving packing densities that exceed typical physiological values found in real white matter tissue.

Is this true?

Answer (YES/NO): YES